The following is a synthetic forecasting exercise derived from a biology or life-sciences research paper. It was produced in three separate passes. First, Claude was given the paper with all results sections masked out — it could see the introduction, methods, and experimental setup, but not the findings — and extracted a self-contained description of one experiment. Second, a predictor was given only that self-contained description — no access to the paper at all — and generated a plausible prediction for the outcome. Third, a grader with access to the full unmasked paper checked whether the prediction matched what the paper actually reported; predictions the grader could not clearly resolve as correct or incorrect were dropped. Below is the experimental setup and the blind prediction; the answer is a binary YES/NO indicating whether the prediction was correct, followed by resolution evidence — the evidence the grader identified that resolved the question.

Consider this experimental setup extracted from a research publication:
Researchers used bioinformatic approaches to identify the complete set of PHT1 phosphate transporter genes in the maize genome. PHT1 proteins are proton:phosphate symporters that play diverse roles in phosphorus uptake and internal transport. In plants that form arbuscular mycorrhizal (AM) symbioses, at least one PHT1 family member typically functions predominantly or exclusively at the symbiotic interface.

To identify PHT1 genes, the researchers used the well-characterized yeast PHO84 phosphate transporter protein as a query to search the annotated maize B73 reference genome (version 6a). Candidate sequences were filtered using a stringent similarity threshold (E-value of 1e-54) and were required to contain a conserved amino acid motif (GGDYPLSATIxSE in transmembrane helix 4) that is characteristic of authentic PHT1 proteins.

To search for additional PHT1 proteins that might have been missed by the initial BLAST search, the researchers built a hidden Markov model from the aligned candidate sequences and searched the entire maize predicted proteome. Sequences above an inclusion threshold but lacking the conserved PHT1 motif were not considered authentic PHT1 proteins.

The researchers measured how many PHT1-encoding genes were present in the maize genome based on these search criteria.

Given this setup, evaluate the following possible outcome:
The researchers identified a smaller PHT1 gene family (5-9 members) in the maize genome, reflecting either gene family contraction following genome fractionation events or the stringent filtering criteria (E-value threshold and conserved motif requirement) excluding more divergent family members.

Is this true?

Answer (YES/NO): NO